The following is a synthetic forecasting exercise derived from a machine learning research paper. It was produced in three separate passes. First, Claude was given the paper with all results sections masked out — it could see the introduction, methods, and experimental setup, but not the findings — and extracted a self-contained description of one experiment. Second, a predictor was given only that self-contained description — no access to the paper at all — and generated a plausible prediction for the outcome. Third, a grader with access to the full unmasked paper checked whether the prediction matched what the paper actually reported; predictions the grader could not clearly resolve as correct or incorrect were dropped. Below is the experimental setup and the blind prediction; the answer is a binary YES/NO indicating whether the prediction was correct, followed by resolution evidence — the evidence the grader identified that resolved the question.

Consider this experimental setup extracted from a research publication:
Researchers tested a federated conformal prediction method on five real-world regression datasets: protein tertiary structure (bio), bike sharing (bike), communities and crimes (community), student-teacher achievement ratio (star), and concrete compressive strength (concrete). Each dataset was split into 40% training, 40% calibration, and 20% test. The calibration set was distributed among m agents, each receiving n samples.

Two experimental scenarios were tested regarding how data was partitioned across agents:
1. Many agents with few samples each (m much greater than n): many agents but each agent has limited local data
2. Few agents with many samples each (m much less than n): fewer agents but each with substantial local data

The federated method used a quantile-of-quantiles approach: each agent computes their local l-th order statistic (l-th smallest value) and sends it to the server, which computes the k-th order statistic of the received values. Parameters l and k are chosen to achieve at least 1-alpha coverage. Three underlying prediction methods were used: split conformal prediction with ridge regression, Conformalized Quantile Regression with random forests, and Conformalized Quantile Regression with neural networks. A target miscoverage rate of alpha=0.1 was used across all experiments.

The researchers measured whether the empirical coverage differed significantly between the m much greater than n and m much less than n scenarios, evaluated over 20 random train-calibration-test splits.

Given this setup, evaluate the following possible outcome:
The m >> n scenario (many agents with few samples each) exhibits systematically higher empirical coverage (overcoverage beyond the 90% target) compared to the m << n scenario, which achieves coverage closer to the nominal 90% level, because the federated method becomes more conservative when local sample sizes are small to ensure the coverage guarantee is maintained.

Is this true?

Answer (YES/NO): NO